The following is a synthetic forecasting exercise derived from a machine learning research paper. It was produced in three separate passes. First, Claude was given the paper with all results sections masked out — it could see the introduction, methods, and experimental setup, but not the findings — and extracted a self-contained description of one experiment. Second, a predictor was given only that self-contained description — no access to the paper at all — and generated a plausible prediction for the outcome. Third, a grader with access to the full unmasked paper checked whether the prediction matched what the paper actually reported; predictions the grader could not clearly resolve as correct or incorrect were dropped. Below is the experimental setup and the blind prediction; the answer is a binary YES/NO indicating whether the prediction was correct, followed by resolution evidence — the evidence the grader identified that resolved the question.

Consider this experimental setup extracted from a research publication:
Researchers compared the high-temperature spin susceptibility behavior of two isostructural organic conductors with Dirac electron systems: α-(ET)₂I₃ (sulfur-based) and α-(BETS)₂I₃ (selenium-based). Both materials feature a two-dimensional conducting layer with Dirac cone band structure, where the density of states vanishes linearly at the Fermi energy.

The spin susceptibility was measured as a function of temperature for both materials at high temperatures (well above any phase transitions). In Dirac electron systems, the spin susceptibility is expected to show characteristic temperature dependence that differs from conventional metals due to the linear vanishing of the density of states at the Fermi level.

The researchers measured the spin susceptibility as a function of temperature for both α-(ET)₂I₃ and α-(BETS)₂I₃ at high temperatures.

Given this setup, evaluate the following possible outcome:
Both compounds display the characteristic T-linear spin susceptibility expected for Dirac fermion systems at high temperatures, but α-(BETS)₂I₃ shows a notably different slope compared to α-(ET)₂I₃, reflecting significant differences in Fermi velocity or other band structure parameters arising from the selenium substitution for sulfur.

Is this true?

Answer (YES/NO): NO